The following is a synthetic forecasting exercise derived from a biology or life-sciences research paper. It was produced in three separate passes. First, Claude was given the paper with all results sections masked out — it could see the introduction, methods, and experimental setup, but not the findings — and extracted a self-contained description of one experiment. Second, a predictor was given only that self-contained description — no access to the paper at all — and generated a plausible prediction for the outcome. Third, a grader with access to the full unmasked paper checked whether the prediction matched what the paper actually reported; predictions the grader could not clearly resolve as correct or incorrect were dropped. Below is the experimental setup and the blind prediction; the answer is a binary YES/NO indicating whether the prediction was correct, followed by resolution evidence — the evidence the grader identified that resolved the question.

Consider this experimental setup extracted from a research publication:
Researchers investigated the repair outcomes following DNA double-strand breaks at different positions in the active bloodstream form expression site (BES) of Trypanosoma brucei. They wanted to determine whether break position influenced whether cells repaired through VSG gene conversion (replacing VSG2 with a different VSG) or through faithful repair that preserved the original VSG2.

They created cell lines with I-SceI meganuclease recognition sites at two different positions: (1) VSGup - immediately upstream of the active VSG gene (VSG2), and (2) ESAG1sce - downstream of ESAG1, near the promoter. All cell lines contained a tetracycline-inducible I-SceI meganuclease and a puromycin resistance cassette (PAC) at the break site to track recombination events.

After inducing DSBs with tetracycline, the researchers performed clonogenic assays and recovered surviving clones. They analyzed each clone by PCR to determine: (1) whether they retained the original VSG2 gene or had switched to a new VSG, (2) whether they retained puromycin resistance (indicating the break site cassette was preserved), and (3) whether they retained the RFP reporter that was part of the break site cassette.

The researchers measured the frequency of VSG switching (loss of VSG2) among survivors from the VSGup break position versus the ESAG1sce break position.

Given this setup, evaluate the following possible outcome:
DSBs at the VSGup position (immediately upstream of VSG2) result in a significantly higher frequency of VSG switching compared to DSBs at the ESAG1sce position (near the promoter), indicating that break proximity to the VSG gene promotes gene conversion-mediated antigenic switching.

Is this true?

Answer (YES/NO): YES